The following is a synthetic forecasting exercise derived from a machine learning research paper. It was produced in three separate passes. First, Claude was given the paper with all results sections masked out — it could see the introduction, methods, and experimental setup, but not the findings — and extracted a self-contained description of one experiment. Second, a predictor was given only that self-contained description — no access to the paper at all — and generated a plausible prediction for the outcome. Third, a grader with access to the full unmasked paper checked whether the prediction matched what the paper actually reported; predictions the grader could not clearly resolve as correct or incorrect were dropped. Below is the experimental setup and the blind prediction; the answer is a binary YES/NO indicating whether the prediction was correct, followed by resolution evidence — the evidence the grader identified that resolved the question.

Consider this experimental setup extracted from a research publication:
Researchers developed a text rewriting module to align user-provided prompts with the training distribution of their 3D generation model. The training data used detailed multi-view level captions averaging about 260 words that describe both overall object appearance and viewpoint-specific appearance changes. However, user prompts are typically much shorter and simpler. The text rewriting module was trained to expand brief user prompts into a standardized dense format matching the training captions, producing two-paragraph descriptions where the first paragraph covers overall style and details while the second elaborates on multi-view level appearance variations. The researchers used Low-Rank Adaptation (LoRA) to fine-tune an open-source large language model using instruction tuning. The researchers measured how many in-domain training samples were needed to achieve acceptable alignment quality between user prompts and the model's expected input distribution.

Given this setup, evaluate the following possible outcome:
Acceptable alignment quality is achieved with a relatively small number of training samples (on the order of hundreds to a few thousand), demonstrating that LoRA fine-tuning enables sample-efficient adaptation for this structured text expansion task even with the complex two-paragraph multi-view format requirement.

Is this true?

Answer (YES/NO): YES